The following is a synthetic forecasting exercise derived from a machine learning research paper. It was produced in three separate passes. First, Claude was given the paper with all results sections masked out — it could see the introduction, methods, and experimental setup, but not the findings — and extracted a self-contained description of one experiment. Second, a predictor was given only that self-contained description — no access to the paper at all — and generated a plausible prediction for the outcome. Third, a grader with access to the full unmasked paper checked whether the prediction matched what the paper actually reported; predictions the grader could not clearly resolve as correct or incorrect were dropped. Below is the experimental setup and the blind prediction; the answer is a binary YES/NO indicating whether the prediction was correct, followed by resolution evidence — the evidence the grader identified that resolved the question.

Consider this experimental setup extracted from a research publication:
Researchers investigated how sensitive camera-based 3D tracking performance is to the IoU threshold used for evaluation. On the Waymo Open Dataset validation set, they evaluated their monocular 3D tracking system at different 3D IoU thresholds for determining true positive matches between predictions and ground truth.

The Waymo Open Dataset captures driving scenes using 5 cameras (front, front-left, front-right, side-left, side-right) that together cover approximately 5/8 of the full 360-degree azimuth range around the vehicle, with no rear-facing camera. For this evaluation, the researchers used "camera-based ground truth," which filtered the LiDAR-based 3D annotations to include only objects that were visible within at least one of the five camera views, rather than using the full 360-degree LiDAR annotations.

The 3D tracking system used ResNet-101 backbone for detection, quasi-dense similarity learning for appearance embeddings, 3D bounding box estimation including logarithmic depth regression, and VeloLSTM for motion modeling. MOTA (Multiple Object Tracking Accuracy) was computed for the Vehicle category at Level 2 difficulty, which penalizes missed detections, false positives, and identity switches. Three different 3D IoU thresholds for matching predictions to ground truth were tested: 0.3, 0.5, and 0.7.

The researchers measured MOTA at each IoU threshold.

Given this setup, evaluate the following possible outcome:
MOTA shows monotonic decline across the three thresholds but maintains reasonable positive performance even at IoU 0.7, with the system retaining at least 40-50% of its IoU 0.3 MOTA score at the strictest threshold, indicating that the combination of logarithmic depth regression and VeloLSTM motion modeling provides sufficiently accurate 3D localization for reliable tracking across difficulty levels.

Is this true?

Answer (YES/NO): NO